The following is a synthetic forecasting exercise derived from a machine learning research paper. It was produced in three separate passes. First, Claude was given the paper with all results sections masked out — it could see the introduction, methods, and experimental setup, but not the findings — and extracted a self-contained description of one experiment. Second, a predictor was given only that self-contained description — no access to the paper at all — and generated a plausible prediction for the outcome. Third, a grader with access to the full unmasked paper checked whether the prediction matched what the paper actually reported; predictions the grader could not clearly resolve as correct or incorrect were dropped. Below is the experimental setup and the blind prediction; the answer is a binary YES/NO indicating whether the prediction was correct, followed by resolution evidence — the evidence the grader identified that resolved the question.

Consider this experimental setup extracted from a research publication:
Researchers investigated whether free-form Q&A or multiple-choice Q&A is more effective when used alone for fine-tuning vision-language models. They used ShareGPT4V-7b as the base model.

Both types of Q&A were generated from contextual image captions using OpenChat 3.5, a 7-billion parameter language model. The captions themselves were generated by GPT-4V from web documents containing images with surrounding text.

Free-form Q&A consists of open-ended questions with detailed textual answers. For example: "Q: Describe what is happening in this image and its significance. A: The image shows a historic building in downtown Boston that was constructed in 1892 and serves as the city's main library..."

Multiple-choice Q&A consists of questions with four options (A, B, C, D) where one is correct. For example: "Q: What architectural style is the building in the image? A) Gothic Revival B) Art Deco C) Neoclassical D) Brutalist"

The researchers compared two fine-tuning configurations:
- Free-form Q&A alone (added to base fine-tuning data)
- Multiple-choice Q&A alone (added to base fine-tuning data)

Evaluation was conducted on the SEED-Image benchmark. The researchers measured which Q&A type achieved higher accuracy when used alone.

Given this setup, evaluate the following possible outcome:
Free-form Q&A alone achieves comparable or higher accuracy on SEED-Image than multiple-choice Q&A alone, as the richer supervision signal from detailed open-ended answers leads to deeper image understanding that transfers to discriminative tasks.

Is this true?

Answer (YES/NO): YES